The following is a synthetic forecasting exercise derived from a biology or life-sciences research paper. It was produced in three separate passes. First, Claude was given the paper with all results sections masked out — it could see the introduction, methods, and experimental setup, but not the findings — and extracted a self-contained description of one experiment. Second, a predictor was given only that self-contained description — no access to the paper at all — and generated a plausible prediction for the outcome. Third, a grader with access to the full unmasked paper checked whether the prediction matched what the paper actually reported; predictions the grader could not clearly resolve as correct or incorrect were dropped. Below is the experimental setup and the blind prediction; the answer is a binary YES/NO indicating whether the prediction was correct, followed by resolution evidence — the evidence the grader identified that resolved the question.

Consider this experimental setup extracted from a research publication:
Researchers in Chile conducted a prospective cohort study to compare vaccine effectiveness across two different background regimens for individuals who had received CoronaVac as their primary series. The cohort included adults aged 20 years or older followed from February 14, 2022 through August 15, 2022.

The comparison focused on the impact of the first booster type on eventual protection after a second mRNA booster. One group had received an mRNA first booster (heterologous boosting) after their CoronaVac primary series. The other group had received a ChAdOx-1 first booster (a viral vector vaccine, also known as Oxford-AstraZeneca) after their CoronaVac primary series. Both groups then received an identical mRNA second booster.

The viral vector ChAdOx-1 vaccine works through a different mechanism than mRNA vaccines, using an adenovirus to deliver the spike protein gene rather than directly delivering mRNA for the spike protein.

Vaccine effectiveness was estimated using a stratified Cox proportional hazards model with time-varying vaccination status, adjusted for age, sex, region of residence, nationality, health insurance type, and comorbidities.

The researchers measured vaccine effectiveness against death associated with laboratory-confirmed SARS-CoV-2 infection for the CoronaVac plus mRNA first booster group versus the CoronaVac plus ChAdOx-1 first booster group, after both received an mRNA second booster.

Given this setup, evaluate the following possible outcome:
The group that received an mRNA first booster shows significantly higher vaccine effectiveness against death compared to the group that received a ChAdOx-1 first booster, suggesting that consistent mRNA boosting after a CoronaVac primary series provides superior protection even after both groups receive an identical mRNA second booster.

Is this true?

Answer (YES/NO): NO